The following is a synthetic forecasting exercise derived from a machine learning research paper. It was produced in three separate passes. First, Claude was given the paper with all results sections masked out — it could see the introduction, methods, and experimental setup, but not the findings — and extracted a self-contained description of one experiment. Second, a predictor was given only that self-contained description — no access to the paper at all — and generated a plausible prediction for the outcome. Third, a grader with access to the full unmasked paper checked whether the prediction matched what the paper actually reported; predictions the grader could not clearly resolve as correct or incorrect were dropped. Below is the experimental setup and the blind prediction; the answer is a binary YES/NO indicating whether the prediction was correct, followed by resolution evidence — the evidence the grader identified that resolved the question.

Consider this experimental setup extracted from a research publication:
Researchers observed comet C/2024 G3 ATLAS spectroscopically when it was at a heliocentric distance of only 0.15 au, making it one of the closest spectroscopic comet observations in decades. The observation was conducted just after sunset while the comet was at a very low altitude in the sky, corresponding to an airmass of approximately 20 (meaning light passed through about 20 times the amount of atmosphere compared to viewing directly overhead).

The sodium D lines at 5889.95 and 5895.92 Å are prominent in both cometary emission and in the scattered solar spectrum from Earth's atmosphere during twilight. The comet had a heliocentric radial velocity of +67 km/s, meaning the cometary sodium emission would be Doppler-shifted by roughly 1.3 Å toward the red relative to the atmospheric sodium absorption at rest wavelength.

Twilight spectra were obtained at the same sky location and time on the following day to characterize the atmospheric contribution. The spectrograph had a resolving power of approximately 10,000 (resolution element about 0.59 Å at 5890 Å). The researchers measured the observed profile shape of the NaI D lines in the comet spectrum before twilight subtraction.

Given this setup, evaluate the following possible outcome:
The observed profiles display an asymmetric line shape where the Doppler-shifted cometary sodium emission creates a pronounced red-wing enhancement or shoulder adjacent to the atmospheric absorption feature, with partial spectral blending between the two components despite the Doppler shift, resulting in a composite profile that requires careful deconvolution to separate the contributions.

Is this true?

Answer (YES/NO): YES